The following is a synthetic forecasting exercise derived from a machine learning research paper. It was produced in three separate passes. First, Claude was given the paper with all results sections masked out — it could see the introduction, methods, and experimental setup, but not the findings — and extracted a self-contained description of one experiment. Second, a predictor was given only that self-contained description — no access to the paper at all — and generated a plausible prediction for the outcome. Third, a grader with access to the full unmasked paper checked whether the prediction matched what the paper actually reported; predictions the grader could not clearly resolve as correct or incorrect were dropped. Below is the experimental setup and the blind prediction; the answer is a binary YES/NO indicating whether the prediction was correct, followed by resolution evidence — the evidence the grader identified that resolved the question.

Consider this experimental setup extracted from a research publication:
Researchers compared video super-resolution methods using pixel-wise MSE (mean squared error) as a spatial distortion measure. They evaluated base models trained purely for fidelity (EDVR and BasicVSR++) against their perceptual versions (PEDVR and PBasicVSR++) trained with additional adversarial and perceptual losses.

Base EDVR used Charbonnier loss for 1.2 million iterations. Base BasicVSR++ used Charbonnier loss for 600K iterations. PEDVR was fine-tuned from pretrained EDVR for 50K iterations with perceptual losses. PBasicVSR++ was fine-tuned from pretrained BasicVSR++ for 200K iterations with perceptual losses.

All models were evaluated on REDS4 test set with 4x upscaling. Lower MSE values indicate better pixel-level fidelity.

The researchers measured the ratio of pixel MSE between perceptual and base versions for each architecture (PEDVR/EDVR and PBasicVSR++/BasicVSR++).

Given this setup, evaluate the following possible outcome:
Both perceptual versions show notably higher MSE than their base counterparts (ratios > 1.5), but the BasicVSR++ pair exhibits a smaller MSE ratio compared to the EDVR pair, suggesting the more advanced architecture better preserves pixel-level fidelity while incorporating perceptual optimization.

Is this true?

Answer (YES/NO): NO